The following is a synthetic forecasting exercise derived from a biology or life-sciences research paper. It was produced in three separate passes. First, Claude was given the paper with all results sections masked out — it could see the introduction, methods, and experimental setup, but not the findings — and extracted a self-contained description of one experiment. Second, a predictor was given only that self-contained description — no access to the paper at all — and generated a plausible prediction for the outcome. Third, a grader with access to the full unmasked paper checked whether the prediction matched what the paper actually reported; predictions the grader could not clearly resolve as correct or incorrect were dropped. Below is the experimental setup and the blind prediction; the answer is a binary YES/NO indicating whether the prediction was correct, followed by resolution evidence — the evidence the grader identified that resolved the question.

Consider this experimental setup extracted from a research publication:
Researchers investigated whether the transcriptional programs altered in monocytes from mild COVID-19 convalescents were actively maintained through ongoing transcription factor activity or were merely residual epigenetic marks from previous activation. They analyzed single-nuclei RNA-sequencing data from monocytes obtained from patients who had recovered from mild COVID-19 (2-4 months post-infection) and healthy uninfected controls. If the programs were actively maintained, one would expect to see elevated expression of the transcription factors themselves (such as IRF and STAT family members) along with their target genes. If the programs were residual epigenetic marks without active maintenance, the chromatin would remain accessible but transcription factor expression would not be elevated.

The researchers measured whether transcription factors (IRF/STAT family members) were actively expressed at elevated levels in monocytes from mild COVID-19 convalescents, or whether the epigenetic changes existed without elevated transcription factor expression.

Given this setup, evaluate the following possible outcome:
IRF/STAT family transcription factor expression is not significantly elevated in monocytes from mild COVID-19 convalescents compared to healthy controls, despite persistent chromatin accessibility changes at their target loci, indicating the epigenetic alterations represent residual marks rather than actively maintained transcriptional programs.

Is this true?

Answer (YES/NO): NO